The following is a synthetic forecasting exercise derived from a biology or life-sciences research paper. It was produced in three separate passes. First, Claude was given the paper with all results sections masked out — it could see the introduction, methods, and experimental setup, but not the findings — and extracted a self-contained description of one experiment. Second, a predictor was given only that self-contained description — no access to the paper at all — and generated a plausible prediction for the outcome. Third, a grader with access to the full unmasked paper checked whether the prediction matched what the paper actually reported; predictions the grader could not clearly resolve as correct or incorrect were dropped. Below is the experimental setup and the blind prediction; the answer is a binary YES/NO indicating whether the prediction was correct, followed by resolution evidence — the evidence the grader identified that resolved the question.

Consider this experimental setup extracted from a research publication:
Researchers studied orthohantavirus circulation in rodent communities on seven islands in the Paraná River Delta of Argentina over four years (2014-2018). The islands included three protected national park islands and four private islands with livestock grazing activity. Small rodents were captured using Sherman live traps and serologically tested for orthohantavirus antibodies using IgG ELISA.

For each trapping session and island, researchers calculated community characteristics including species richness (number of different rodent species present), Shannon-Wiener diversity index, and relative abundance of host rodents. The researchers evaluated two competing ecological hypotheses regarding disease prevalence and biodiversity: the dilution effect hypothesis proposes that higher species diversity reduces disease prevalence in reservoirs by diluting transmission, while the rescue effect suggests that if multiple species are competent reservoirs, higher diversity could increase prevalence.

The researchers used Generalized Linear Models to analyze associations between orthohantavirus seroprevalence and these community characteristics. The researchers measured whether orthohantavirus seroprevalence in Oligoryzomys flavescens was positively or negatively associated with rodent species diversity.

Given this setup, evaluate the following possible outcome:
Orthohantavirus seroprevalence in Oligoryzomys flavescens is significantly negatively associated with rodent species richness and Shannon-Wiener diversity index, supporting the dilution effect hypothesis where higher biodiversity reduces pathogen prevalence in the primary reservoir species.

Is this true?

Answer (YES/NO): NO